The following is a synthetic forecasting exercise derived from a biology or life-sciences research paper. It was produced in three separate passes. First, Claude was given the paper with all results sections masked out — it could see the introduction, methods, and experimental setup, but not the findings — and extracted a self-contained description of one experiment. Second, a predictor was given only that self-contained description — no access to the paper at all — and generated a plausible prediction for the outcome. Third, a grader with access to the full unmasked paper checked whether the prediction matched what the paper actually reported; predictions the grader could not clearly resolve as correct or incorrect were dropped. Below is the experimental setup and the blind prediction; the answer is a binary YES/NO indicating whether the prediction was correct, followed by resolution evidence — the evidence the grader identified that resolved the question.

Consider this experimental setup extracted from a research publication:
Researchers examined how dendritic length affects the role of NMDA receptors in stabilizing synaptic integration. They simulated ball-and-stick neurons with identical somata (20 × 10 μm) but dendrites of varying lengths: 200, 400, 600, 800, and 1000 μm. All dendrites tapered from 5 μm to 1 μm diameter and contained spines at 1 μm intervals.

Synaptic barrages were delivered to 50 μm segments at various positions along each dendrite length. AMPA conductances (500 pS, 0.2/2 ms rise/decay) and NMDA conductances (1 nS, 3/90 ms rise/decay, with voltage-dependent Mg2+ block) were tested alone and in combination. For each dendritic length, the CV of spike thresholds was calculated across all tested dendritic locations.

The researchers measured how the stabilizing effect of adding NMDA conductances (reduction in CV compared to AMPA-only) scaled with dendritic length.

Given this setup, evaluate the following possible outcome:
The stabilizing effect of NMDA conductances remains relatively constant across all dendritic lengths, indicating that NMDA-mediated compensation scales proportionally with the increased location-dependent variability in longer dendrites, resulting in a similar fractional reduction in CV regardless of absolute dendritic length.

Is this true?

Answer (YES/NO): NO